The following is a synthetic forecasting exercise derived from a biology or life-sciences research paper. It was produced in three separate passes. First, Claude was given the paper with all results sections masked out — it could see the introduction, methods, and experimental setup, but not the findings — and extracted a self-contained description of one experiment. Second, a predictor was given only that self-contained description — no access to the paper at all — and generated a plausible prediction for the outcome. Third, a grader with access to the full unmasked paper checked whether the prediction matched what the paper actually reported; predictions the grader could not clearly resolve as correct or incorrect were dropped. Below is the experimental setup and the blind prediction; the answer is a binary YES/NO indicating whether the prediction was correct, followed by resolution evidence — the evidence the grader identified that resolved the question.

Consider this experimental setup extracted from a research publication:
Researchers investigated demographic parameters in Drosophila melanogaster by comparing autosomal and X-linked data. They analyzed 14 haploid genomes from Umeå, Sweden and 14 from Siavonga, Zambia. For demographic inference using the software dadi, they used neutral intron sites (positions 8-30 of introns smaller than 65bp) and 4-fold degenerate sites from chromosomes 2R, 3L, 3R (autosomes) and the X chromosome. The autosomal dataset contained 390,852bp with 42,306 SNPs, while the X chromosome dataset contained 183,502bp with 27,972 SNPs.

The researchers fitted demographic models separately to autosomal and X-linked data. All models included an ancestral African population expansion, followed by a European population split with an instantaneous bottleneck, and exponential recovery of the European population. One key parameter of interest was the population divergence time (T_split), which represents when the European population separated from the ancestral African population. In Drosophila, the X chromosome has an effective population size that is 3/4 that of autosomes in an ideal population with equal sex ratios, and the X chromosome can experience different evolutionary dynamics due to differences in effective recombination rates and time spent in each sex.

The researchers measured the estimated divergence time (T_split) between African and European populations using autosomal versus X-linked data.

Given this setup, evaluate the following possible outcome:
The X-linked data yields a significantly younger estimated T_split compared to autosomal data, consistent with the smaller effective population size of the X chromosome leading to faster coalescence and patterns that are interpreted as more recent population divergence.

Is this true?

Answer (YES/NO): YES